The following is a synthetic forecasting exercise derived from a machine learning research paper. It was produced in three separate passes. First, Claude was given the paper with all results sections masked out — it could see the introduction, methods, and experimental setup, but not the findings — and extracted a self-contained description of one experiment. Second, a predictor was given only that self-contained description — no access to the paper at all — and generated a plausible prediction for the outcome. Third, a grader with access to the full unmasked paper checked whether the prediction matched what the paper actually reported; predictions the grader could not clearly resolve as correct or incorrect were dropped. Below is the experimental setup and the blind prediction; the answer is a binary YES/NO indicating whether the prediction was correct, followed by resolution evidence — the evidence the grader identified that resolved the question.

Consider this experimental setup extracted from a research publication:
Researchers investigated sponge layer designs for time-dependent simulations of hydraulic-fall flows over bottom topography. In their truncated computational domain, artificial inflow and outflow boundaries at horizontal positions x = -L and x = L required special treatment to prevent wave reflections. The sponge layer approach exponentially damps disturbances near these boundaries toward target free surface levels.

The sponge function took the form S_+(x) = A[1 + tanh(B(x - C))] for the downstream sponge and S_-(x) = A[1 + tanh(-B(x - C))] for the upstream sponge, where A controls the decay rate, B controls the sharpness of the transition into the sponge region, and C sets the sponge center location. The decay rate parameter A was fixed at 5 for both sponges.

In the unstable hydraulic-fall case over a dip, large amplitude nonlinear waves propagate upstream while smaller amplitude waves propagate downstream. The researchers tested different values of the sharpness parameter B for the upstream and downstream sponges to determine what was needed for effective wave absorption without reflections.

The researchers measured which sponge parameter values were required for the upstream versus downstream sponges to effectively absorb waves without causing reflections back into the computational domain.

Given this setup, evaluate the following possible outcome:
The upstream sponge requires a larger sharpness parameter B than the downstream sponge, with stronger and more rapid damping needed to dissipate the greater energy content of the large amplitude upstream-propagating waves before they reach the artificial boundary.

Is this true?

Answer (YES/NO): NO